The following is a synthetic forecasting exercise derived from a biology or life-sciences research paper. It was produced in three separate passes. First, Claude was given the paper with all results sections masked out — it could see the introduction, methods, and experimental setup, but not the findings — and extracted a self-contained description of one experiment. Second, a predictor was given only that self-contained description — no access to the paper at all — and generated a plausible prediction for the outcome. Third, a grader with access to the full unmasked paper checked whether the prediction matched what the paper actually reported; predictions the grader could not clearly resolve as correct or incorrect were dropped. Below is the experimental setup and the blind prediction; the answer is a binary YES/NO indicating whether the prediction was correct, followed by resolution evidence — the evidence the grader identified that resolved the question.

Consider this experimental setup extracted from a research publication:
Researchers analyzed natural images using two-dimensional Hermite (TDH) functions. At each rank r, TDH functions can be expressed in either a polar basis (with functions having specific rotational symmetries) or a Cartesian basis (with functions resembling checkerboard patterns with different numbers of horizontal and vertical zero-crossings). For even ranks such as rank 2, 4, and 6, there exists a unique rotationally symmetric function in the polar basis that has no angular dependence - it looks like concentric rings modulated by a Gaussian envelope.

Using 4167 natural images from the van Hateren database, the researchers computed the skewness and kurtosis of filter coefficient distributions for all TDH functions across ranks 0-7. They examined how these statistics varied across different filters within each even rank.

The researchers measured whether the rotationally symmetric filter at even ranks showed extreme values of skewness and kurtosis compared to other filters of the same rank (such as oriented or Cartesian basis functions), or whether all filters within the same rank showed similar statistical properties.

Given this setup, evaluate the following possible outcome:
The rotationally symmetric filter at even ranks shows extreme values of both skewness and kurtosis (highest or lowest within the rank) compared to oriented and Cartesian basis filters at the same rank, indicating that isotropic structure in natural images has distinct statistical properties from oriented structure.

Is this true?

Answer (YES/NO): YES